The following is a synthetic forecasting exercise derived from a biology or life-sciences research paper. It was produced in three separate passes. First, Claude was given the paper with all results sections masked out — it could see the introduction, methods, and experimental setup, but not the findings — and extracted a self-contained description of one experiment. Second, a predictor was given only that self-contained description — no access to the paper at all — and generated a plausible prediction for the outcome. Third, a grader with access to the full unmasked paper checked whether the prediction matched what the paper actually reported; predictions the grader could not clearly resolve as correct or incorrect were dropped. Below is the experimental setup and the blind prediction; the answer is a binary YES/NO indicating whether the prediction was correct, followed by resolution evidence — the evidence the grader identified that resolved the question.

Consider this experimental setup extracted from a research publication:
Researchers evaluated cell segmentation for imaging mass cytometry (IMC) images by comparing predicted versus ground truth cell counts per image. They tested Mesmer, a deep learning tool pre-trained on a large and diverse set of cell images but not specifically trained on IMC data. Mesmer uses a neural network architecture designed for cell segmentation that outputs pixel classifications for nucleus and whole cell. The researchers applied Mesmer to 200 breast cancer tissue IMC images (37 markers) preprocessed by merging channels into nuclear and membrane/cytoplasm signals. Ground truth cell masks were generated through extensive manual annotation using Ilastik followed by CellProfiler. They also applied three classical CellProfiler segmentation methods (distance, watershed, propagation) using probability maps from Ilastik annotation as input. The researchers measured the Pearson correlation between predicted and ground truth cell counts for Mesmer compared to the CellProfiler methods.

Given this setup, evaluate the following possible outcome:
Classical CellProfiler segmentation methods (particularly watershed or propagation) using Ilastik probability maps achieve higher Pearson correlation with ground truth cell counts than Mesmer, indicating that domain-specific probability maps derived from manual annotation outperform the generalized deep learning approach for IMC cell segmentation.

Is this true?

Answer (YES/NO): NO